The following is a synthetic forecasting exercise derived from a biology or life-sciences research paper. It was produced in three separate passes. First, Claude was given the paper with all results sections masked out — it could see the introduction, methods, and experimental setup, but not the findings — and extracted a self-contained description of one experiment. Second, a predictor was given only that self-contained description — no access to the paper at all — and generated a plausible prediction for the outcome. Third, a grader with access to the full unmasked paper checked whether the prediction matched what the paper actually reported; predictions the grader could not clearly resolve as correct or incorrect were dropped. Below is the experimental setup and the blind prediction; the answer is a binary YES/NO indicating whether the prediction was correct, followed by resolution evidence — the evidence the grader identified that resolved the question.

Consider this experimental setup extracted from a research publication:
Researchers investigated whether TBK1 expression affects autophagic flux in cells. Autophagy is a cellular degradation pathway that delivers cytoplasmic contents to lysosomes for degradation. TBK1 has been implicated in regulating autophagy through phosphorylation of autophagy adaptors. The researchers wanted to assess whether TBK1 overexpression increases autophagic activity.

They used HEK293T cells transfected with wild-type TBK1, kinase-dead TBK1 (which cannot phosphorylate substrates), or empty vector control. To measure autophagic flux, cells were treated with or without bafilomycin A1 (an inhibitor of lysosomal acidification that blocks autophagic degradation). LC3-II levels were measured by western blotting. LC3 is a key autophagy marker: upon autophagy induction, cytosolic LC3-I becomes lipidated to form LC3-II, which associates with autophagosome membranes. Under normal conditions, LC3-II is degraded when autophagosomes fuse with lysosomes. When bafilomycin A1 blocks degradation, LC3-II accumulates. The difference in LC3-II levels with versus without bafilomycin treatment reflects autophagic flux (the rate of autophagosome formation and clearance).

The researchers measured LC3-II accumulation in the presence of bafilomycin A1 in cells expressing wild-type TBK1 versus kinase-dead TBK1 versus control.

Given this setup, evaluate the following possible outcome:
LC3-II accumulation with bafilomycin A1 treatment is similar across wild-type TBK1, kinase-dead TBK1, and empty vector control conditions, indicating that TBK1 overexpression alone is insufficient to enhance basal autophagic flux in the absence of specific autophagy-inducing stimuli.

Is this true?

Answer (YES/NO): NO